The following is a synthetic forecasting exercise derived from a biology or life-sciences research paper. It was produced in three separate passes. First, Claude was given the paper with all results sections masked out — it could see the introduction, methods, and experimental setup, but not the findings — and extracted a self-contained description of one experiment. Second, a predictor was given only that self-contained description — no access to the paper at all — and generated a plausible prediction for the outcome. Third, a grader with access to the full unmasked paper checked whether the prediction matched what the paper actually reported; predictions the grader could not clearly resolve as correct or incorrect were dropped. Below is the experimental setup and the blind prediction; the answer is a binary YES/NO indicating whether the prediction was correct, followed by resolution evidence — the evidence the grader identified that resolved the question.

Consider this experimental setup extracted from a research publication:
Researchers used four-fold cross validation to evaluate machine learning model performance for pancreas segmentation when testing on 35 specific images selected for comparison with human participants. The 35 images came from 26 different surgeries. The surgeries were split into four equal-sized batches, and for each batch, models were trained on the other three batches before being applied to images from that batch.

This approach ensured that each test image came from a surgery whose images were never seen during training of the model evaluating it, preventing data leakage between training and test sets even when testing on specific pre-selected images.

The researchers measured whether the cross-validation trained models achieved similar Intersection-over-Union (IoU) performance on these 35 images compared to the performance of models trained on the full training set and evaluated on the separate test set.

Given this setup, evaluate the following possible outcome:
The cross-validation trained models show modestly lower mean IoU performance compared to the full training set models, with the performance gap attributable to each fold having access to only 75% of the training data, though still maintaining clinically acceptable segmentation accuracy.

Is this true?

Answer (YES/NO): NO